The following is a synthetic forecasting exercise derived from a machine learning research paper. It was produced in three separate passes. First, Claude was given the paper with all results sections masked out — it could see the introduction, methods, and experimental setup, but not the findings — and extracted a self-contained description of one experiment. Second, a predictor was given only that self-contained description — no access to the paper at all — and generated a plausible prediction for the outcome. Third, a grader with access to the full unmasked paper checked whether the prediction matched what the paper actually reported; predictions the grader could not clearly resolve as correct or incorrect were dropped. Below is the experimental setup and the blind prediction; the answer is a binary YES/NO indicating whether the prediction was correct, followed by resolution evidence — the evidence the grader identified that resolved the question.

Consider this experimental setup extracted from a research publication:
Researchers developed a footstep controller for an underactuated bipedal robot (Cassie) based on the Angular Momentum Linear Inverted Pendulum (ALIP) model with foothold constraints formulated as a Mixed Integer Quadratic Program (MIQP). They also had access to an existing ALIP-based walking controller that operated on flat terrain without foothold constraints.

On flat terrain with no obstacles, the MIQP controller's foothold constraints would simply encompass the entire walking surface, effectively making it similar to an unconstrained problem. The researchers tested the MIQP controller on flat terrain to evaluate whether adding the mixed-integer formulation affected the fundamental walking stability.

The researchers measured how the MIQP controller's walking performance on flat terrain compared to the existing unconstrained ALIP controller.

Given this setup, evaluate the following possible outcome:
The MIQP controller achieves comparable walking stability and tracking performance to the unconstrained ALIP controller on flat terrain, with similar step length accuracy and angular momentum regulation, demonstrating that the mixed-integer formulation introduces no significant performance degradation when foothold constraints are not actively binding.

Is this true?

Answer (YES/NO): YES